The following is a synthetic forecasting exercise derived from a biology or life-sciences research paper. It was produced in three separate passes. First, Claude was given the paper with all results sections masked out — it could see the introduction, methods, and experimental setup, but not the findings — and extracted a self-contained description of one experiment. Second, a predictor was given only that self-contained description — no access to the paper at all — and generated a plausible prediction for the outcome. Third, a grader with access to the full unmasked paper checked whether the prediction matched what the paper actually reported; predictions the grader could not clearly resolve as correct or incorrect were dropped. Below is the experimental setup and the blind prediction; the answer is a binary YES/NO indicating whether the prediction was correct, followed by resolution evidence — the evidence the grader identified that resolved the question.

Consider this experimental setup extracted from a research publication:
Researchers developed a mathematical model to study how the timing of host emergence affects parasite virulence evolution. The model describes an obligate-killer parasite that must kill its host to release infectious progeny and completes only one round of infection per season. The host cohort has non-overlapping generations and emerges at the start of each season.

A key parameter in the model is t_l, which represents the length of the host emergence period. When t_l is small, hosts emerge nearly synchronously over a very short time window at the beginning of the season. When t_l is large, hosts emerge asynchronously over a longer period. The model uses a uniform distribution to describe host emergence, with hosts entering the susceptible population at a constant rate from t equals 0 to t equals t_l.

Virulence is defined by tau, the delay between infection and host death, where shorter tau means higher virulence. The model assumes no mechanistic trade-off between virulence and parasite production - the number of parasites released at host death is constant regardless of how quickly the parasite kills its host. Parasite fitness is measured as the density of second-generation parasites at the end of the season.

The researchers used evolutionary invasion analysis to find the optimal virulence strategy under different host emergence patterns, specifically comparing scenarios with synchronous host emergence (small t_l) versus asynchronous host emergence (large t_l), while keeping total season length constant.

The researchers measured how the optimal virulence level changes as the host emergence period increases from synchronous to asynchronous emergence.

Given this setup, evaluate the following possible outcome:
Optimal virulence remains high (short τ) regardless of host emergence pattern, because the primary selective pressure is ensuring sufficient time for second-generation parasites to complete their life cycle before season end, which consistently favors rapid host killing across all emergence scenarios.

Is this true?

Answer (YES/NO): NO